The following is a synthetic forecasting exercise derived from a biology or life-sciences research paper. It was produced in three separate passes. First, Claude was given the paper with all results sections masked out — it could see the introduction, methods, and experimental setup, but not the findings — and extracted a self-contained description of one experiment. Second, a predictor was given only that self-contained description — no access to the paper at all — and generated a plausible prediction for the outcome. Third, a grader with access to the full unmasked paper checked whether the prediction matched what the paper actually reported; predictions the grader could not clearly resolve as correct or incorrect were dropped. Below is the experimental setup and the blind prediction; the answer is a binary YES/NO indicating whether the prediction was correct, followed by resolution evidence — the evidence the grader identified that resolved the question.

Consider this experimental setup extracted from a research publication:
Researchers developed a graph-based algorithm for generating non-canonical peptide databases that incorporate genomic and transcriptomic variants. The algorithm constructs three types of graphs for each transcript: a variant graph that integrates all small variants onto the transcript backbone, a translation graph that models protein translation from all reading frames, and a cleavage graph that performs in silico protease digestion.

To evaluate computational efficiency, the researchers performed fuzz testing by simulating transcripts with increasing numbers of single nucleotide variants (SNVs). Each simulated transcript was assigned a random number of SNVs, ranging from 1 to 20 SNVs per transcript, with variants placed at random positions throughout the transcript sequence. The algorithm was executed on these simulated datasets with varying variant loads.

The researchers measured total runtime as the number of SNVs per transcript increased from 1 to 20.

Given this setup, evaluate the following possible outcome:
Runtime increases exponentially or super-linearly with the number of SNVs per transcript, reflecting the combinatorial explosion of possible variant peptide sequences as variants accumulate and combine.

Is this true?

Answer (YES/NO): NO